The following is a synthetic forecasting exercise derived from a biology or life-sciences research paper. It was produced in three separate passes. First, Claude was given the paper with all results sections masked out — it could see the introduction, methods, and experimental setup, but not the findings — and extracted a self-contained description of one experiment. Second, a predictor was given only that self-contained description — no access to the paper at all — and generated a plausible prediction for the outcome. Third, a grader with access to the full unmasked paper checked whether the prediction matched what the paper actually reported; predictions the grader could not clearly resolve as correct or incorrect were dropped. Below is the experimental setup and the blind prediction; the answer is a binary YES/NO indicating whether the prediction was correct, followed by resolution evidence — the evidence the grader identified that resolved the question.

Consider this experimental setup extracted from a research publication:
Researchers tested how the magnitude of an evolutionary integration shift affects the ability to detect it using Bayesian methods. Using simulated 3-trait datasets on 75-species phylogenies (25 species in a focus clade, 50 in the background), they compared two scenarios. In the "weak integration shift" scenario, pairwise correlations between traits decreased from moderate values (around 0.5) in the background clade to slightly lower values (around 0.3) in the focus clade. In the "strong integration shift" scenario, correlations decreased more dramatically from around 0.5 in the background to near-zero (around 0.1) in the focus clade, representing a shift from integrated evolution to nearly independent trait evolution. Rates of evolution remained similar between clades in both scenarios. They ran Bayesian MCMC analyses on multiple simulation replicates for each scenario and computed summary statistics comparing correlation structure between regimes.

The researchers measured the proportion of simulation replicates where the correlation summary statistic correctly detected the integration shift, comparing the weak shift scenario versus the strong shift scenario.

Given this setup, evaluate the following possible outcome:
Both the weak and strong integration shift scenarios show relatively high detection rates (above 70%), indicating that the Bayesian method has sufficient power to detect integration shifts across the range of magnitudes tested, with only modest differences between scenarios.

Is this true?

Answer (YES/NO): NO